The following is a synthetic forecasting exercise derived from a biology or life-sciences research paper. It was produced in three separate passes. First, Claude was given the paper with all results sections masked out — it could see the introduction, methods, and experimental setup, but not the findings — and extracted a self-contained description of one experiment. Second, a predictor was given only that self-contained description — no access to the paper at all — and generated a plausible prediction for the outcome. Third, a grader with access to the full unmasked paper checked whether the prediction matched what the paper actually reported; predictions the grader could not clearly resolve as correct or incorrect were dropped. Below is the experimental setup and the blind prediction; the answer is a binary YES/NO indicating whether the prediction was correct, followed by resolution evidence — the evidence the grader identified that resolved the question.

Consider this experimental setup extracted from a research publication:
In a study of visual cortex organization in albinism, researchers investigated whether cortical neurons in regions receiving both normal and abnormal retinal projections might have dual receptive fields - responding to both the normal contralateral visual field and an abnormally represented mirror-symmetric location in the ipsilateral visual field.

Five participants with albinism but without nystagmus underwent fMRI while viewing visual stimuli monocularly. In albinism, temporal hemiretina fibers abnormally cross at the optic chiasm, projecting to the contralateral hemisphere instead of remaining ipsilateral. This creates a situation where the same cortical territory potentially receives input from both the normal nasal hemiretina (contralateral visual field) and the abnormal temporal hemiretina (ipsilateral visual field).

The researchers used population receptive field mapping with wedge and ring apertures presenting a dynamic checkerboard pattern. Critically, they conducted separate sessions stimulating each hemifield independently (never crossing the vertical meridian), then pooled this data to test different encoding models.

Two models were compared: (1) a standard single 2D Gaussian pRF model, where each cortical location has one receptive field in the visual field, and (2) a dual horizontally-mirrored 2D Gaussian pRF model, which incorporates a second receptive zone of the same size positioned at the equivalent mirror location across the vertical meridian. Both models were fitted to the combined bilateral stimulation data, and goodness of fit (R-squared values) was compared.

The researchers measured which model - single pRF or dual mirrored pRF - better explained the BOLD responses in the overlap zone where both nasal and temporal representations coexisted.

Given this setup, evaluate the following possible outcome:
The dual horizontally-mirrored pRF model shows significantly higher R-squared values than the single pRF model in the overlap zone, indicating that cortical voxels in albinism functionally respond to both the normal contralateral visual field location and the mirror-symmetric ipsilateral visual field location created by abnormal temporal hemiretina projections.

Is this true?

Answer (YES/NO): NO